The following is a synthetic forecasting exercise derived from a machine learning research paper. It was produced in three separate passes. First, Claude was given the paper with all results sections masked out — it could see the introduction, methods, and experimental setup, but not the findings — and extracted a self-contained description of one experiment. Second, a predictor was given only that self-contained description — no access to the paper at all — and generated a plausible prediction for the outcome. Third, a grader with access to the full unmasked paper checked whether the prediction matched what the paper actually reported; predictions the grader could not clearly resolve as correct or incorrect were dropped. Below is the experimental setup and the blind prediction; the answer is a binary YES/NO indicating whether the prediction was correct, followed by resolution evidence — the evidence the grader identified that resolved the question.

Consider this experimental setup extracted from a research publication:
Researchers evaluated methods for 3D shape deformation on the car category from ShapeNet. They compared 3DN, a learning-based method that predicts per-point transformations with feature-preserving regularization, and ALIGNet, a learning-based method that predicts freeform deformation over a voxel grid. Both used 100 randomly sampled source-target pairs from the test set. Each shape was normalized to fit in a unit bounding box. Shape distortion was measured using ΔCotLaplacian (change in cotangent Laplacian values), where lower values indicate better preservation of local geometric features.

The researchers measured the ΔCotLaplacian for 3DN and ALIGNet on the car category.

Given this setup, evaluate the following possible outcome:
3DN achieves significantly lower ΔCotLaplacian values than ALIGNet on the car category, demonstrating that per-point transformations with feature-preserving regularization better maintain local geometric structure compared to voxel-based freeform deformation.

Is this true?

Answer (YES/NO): NO